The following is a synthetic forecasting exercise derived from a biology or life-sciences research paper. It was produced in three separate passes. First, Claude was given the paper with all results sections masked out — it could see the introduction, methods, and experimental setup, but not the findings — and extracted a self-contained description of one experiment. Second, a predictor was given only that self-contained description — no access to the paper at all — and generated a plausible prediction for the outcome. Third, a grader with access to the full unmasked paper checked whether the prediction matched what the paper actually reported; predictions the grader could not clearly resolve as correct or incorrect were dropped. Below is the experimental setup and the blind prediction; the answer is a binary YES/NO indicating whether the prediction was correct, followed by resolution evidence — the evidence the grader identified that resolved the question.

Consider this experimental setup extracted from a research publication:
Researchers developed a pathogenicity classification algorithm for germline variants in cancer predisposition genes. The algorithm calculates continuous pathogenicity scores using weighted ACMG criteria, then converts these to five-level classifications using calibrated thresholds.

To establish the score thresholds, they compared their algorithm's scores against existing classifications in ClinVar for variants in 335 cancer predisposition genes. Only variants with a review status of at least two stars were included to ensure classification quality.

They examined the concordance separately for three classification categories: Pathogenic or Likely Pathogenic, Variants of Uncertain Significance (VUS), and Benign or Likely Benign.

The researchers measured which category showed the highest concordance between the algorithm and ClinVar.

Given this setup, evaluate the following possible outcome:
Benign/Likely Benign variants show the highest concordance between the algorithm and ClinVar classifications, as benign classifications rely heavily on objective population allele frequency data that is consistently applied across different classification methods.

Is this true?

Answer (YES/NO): YES